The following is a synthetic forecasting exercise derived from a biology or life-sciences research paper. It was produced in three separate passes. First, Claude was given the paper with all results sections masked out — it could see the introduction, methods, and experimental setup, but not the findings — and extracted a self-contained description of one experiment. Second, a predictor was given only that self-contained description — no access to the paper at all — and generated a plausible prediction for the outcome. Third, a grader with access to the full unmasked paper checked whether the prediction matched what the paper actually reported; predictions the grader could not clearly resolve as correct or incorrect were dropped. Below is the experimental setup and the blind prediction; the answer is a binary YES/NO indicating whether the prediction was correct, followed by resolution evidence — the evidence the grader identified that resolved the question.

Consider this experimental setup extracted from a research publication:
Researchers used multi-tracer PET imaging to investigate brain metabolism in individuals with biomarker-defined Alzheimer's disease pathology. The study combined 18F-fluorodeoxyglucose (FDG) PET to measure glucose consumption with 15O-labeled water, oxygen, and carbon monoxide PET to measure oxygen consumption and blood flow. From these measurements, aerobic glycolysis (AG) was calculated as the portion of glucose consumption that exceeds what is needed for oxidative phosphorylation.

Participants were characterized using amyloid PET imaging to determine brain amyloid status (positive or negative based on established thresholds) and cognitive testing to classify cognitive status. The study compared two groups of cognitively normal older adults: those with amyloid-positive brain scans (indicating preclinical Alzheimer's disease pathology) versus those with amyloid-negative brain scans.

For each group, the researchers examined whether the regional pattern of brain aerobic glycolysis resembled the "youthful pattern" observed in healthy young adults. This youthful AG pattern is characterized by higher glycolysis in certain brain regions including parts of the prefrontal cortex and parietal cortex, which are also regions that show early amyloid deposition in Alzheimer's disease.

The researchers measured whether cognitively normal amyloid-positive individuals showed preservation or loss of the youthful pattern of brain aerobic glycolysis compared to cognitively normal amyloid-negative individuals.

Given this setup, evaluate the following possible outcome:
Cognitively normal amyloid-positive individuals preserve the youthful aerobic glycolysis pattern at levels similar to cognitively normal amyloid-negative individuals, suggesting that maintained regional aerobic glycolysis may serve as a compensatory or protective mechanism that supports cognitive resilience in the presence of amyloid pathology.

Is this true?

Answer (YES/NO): NO